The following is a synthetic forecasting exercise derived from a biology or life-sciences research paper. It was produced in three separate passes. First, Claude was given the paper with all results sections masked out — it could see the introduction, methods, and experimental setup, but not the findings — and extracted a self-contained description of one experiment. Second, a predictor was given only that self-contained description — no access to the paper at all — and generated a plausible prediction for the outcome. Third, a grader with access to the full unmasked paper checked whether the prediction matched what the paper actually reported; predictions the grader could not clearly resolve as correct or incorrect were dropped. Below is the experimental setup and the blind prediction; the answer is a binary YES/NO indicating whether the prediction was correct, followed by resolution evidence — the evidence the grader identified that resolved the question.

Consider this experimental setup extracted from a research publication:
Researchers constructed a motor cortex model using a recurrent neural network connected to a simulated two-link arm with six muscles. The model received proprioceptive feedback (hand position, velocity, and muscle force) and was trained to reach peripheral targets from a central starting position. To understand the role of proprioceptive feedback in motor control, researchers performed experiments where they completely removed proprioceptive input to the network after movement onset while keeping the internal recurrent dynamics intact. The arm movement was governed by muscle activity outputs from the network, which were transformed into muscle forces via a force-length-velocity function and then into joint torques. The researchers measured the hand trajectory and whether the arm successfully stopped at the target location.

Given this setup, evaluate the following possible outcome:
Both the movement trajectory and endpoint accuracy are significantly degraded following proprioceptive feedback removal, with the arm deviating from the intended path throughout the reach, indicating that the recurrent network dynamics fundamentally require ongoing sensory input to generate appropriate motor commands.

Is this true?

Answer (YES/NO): NO